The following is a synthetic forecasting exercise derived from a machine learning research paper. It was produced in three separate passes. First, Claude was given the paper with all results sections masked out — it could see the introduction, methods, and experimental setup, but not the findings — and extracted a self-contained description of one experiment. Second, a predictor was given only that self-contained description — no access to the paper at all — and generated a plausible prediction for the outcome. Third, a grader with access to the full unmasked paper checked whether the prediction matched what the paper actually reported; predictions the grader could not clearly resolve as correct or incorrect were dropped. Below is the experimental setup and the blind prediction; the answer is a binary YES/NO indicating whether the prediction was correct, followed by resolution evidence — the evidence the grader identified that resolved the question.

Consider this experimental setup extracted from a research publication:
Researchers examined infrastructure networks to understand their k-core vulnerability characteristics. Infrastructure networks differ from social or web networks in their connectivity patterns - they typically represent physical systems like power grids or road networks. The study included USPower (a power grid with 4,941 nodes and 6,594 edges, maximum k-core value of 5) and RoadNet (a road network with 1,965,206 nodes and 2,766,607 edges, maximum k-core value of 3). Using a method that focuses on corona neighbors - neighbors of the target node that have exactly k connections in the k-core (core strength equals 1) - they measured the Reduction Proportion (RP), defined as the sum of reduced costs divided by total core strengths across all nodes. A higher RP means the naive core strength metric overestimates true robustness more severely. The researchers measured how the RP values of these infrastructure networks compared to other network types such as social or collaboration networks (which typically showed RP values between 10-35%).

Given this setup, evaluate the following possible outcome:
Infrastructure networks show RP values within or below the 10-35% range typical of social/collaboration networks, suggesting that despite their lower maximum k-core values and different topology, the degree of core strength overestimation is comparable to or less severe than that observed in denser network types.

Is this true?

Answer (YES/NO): YES